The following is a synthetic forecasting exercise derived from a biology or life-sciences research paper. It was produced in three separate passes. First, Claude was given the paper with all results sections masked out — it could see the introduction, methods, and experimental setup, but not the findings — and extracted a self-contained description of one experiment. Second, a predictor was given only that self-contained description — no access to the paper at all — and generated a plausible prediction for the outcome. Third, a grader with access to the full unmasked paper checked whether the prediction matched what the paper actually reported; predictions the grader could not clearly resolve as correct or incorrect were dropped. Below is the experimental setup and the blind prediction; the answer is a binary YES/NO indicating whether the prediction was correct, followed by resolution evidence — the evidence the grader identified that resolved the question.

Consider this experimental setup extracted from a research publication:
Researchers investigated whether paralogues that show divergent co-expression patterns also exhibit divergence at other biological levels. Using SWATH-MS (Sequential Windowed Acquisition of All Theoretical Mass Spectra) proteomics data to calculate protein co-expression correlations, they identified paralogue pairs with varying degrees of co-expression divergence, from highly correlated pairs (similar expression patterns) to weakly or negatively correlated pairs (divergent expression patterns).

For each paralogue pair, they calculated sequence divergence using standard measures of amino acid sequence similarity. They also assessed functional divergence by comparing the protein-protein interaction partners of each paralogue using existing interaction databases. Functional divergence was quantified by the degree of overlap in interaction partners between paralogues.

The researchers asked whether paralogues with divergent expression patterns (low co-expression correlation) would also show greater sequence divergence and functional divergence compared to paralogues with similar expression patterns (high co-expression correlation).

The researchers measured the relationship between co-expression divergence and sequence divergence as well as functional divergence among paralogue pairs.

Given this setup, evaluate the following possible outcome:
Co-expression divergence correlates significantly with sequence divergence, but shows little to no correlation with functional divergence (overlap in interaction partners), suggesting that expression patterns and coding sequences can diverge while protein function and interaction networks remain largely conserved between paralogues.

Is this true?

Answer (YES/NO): NO